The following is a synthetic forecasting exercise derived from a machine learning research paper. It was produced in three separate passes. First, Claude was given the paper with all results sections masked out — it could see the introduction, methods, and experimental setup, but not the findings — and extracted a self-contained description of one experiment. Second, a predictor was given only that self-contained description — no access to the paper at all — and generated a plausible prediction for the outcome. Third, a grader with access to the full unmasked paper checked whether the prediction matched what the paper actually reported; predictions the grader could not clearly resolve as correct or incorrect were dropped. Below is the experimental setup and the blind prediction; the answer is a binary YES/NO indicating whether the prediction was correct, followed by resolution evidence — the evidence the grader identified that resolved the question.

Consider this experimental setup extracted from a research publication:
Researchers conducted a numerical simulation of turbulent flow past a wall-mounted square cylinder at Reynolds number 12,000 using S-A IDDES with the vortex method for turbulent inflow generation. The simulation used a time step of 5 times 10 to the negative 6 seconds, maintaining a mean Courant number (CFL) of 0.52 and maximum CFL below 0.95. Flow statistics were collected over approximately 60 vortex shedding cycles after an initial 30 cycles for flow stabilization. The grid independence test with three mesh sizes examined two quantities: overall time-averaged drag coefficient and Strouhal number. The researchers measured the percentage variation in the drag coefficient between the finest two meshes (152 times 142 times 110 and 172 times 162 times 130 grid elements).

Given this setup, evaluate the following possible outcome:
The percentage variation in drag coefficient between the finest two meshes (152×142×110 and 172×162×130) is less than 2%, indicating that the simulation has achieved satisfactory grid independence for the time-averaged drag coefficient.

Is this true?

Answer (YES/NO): YES